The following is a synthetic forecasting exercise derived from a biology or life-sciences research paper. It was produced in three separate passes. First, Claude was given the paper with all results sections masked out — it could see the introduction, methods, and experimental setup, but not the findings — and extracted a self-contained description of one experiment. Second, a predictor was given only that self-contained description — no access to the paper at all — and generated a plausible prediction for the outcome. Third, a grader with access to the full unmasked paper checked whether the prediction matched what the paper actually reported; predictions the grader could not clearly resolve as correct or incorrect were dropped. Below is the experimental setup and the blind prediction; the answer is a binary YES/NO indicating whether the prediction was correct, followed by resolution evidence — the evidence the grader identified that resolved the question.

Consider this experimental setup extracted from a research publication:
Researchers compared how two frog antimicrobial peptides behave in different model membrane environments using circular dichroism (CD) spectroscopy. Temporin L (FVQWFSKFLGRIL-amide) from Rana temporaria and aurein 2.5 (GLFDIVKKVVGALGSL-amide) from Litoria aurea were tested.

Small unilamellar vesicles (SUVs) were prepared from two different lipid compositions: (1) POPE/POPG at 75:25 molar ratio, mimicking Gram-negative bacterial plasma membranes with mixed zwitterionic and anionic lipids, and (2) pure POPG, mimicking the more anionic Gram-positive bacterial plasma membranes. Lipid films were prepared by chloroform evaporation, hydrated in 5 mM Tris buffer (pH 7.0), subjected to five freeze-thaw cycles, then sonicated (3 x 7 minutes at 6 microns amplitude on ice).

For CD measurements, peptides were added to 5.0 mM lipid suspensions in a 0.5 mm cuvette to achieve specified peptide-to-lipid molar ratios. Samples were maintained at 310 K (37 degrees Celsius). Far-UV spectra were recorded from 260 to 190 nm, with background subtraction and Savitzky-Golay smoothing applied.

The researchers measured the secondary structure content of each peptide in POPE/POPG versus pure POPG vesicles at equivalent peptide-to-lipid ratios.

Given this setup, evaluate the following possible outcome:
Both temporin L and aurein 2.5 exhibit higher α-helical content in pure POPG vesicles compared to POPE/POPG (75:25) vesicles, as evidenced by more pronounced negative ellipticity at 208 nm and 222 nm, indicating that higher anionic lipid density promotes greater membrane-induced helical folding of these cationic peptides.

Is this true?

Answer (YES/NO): NO